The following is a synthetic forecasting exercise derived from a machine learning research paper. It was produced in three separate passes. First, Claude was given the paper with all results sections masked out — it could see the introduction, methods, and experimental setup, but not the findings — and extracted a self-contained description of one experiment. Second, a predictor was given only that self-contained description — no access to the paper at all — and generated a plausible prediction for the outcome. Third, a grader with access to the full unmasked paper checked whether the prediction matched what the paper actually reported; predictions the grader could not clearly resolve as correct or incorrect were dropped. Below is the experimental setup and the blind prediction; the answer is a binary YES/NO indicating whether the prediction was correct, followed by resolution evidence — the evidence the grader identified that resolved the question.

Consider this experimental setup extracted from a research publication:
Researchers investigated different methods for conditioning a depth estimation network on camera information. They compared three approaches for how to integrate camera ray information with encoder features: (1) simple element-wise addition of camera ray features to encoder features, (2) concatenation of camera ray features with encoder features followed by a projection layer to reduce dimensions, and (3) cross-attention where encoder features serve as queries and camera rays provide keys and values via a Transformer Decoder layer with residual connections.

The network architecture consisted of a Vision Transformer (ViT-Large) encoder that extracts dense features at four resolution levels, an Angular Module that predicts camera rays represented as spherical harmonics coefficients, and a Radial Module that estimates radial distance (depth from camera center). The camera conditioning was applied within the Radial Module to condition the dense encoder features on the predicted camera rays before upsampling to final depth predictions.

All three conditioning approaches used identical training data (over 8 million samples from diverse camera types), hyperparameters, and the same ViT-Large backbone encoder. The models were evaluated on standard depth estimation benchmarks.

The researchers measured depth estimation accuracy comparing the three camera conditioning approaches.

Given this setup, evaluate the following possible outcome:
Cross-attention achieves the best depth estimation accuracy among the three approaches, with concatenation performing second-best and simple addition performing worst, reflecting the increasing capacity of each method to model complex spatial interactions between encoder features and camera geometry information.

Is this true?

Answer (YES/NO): NO